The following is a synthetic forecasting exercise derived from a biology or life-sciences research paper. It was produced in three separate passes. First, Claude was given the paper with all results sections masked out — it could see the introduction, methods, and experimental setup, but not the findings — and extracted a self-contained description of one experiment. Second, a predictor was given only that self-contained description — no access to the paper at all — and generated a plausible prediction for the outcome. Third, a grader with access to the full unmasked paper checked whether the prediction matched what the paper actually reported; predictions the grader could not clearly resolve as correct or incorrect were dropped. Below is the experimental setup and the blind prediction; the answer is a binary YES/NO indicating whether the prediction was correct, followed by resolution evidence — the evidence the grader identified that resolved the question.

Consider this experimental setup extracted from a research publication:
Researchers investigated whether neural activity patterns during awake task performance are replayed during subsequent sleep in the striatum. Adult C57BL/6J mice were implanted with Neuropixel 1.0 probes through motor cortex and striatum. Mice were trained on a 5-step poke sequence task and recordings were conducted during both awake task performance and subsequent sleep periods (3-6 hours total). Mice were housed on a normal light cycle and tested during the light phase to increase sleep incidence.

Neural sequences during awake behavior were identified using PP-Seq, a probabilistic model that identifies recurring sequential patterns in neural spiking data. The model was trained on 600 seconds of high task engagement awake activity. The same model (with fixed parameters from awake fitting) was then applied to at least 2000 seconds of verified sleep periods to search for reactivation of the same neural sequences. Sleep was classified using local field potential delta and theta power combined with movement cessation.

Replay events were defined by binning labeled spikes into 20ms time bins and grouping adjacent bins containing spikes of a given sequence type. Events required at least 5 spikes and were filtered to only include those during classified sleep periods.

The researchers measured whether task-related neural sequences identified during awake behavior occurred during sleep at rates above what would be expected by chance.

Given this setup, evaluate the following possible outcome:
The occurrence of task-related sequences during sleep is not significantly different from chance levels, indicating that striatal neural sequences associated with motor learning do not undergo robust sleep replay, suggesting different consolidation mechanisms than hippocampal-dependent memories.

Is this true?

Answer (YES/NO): NO